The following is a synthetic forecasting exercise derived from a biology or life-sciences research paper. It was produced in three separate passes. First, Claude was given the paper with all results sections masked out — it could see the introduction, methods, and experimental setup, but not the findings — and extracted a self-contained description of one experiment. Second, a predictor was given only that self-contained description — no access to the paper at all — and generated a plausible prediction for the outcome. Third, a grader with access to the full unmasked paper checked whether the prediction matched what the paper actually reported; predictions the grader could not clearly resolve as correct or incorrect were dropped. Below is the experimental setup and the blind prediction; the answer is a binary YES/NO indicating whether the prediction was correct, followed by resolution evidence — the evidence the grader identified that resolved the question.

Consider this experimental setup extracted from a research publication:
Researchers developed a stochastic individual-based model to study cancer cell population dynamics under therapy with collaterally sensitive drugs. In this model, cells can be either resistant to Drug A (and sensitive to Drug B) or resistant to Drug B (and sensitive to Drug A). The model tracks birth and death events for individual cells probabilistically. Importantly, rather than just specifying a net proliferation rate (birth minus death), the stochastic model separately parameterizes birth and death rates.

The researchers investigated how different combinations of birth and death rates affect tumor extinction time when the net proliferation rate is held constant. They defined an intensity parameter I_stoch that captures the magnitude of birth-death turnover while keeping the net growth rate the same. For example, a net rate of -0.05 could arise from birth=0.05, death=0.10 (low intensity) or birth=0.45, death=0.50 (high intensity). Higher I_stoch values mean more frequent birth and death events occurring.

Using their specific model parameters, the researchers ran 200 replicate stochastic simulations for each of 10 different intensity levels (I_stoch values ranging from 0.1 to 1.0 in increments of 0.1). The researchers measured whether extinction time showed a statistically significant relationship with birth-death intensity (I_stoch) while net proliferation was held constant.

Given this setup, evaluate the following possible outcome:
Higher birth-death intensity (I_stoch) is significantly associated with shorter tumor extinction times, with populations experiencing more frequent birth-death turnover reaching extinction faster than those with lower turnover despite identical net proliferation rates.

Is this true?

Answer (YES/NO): YES